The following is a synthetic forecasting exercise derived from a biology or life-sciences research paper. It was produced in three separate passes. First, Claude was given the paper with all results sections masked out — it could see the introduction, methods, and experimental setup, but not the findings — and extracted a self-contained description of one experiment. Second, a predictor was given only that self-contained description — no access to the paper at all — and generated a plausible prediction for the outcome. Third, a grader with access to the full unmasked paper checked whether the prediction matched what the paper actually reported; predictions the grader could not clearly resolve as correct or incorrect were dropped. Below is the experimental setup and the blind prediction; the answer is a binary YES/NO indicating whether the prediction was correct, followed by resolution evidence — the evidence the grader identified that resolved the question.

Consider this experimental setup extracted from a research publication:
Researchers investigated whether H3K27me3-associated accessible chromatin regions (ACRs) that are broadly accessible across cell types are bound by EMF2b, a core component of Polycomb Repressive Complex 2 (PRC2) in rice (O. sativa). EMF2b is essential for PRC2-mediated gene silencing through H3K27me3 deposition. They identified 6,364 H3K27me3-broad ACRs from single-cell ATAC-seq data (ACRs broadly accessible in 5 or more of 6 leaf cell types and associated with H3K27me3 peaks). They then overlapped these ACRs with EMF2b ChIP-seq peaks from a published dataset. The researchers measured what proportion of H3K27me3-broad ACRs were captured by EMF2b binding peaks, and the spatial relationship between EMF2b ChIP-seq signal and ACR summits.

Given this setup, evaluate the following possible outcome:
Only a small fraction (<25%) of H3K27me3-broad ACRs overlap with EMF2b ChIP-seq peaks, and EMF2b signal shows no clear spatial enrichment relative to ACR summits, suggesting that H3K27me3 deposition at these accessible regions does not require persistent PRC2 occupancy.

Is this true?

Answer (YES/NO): NO